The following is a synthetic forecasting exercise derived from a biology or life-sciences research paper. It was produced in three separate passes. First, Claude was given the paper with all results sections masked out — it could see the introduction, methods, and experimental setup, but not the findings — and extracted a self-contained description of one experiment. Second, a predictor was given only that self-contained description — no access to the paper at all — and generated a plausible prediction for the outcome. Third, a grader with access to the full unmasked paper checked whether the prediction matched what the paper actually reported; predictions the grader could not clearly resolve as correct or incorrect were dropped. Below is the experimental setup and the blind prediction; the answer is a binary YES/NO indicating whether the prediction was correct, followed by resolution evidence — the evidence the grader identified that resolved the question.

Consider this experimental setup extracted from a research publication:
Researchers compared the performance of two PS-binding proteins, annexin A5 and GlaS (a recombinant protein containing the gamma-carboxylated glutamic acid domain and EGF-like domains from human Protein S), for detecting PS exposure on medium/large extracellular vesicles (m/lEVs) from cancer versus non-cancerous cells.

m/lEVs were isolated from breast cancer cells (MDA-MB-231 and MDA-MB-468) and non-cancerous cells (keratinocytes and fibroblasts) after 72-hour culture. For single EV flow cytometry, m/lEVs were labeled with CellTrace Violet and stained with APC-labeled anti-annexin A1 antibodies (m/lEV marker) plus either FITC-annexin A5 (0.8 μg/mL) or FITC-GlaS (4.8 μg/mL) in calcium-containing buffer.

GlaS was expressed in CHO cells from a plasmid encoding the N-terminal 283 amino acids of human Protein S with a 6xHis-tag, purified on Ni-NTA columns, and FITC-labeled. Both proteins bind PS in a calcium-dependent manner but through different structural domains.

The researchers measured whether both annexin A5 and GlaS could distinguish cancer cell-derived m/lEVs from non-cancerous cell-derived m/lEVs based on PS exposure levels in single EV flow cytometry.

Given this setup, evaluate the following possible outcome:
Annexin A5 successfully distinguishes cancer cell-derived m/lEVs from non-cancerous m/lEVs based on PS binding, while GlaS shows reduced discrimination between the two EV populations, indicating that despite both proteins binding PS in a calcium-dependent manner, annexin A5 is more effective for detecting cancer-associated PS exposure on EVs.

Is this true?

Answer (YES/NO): YES